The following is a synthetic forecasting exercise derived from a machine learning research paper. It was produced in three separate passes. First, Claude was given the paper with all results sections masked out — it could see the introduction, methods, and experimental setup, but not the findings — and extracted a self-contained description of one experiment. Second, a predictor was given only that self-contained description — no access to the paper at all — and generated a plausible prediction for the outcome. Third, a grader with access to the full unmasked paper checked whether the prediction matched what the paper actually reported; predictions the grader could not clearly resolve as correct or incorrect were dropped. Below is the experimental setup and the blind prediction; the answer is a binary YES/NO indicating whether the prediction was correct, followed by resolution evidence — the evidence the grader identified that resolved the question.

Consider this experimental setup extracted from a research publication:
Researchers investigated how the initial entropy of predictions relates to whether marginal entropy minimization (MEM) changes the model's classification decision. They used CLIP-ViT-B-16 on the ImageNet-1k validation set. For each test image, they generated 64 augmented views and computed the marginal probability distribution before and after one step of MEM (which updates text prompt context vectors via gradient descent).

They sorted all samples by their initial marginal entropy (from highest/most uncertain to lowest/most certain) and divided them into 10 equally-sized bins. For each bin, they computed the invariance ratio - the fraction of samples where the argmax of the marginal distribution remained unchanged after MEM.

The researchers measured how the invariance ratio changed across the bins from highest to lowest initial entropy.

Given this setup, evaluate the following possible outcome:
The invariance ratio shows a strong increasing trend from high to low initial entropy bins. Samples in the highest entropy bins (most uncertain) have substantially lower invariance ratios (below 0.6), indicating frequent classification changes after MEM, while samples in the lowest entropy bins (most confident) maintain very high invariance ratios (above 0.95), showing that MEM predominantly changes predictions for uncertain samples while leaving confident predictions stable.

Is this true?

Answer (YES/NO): NO